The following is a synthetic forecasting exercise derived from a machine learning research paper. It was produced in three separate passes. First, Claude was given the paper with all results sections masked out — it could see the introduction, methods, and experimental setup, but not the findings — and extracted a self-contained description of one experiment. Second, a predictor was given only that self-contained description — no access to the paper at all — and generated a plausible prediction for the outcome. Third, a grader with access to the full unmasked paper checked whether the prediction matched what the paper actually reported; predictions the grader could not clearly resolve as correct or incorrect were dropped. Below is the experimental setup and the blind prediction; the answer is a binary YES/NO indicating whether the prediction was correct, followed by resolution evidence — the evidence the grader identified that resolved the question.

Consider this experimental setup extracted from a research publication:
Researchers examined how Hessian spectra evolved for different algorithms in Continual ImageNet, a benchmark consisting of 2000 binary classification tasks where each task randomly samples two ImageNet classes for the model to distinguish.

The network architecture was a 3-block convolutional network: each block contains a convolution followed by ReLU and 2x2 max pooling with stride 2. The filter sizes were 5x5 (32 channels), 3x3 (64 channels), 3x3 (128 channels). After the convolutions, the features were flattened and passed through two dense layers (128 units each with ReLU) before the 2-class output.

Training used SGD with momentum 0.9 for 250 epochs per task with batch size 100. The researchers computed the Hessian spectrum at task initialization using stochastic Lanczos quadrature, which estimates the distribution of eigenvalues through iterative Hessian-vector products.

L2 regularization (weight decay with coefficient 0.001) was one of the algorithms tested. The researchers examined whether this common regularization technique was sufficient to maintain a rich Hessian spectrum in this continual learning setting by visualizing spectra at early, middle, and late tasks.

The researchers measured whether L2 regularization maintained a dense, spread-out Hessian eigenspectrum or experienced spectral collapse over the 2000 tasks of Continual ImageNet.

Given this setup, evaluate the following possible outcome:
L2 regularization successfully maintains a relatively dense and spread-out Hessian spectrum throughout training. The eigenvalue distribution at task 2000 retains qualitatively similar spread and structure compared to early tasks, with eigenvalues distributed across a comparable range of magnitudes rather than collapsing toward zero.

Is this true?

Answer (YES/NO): NO